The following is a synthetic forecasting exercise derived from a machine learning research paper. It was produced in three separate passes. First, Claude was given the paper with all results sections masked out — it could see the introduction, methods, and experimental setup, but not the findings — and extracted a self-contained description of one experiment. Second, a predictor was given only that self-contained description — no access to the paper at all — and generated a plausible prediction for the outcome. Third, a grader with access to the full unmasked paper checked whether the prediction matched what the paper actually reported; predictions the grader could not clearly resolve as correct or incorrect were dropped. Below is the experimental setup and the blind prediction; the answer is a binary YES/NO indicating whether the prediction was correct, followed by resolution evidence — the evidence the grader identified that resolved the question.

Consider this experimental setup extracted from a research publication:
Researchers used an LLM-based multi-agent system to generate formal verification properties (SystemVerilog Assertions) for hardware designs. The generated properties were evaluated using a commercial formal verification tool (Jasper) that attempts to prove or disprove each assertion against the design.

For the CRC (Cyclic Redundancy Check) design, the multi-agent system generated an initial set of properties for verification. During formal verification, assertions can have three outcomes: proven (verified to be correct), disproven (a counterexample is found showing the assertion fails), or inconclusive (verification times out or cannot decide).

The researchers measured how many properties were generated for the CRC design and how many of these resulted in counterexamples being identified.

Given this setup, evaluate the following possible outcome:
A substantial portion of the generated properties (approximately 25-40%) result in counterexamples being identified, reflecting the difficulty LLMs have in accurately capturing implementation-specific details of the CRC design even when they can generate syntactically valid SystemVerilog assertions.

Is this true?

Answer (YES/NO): NO